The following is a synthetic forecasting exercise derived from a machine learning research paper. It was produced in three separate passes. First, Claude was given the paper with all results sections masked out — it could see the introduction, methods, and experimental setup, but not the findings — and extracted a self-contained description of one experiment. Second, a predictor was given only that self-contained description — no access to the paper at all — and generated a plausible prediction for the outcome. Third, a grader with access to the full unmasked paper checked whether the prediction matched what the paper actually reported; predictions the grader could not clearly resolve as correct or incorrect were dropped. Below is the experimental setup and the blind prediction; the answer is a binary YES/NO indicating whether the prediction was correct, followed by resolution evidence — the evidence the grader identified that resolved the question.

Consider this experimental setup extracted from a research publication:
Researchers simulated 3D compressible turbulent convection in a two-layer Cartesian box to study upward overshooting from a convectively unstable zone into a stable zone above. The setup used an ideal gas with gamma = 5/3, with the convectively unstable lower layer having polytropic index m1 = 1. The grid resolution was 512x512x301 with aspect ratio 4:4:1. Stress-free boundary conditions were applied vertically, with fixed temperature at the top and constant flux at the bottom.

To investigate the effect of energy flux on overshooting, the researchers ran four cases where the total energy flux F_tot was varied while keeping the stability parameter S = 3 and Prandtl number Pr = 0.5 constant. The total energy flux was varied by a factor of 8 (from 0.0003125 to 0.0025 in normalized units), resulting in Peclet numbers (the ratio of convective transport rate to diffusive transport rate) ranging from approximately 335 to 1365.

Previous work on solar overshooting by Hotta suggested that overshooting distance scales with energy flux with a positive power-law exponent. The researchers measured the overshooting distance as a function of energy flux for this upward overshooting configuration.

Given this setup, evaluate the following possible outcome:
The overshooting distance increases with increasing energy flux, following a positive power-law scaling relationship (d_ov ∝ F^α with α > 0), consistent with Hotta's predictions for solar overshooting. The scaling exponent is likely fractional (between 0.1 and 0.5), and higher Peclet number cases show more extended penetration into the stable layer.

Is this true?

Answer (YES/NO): NO